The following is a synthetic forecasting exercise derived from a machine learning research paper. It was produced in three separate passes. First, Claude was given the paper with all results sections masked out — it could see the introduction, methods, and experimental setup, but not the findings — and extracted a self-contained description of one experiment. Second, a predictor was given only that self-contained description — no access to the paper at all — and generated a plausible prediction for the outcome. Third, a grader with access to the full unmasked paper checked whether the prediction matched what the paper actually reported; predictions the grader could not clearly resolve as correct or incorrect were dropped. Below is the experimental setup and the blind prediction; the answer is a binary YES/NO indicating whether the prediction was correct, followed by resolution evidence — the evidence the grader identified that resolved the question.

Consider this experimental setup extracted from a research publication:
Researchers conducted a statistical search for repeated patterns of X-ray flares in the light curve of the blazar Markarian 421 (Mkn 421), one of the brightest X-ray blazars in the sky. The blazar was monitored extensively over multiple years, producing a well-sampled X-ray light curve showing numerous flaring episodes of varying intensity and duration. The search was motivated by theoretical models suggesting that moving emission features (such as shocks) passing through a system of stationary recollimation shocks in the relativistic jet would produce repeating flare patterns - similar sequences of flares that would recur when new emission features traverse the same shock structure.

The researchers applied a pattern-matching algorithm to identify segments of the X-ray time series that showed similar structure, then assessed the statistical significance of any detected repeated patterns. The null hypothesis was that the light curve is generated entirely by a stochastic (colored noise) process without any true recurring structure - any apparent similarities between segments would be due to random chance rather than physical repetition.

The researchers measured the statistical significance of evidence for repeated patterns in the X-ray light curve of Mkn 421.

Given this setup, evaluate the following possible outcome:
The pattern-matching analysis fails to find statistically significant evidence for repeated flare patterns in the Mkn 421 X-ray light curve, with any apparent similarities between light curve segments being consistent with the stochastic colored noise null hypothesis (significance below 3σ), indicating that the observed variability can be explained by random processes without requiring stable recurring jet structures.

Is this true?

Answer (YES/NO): NO